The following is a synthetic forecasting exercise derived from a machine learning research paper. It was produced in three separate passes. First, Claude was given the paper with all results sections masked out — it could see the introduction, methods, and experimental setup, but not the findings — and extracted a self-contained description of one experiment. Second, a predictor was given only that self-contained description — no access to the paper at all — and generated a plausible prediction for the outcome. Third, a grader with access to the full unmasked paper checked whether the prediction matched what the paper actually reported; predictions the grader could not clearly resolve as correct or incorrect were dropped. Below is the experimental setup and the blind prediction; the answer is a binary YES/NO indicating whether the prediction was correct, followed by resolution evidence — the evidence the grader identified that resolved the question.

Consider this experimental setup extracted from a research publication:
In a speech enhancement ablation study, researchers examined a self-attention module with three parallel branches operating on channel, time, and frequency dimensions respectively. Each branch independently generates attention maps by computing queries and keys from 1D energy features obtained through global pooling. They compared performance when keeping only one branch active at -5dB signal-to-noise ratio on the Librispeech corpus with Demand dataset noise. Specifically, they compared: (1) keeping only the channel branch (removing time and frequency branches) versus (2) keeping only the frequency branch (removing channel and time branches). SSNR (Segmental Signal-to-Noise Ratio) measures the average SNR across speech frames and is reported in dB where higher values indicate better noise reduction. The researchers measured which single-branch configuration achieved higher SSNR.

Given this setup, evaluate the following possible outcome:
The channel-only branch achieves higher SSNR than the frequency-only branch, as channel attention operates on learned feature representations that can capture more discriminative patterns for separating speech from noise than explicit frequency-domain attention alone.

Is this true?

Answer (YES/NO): NO